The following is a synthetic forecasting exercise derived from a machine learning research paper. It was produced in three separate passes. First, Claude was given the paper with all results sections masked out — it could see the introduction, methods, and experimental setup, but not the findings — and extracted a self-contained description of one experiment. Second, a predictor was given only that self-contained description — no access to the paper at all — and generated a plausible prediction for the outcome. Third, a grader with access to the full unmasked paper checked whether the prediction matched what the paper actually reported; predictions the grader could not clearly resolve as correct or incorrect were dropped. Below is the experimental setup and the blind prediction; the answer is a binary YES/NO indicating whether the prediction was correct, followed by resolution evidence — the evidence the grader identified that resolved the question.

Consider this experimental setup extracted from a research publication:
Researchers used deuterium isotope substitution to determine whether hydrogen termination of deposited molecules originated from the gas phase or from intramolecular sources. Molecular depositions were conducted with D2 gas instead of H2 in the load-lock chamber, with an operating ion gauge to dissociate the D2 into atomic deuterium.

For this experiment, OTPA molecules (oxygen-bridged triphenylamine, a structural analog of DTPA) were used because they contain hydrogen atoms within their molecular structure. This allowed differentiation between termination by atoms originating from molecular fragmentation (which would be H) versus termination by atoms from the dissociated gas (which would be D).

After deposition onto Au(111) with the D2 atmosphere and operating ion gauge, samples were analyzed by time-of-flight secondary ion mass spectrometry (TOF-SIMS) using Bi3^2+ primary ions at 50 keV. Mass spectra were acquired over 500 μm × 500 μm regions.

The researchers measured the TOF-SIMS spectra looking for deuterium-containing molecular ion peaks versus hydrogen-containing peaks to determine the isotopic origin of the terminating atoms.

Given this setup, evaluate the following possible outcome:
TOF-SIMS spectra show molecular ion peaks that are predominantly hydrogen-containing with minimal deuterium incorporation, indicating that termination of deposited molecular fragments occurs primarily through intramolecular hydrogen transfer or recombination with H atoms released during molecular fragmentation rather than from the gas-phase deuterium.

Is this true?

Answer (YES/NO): NO